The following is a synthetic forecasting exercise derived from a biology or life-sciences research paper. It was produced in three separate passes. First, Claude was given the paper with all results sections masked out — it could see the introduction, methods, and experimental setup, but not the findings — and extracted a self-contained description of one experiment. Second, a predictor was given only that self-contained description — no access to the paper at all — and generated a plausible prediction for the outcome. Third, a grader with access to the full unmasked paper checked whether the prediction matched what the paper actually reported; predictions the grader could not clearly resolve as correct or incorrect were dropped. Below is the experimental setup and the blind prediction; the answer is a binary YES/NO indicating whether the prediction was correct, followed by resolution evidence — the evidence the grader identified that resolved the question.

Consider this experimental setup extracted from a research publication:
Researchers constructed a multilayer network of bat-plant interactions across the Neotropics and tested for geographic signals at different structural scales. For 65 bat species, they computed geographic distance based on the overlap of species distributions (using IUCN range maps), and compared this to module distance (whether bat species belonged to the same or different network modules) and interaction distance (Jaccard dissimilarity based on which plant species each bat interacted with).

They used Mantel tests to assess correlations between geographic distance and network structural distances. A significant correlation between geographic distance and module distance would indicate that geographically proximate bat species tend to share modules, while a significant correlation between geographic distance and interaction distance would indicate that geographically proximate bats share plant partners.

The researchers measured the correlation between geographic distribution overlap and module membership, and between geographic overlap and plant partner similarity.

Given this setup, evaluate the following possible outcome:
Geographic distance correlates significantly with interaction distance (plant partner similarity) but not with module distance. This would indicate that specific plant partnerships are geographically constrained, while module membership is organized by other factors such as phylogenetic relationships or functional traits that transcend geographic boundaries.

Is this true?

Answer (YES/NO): YES